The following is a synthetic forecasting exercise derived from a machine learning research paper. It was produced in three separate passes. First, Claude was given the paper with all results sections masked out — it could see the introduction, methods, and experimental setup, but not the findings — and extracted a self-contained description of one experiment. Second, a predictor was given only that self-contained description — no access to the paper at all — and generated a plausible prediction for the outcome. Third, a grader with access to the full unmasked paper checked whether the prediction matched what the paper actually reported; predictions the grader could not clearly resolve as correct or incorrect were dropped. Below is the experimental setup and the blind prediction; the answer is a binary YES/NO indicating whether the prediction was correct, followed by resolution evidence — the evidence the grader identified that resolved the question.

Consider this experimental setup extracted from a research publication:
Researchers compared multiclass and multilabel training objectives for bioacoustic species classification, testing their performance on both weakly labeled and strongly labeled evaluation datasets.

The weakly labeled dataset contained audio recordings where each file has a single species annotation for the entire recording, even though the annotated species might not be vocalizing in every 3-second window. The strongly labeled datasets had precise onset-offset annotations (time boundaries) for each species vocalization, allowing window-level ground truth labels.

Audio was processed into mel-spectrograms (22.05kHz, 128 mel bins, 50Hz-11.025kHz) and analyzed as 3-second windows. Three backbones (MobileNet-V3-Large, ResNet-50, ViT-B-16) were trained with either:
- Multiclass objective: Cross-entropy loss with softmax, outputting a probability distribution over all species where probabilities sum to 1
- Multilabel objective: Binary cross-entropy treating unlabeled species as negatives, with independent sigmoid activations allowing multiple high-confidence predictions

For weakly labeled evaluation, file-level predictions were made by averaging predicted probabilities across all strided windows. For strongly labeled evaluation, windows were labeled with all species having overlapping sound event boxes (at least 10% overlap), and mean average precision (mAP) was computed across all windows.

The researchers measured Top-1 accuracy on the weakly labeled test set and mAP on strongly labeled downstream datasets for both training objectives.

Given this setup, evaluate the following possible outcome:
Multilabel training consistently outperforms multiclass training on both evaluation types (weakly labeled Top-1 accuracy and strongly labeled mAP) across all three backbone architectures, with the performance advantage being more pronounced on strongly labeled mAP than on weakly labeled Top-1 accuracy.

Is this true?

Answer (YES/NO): NO